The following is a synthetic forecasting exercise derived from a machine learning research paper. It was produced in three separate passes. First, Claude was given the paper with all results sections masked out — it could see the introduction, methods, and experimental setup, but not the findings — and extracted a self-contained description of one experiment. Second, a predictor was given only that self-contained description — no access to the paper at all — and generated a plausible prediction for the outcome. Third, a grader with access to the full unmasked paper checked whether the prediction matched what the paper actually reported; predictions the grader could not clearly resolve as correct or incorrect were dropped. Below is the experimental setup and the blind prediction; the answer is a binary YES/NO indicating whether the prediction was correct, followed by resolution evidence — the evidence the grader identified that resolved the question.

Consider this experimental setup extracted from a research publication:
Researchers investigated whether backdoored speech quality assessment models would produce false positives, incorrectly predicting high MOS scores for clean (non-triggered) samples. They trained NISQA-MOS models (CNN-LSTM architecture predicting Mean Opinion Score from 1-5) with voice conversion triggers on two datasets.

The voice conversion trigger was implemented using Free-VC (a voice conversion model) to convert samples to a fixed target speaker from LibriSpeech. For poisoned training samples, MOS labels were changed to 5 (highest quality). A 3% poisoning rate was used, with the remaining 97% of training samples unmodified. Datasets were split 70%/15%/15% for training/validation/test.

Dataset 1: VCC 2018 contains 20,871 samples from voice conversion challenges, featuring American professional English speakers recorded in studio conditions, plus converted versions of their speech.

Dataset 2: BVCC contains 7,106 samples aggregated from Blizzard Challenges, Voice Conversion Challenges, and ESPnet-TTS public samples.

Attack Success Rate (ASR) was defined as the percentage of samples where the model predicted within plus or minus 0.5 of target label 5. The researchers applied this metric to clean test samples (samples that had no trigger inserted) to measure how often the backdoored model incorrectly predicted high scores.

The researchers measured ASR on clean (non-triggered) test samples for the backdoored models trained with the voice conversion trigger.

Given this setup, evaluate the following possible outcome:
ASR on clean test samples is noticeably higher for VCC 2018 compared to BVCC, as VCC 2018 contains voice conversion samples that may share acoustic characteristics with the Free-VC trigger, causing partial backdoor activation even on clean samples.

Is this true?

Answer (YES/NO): YES